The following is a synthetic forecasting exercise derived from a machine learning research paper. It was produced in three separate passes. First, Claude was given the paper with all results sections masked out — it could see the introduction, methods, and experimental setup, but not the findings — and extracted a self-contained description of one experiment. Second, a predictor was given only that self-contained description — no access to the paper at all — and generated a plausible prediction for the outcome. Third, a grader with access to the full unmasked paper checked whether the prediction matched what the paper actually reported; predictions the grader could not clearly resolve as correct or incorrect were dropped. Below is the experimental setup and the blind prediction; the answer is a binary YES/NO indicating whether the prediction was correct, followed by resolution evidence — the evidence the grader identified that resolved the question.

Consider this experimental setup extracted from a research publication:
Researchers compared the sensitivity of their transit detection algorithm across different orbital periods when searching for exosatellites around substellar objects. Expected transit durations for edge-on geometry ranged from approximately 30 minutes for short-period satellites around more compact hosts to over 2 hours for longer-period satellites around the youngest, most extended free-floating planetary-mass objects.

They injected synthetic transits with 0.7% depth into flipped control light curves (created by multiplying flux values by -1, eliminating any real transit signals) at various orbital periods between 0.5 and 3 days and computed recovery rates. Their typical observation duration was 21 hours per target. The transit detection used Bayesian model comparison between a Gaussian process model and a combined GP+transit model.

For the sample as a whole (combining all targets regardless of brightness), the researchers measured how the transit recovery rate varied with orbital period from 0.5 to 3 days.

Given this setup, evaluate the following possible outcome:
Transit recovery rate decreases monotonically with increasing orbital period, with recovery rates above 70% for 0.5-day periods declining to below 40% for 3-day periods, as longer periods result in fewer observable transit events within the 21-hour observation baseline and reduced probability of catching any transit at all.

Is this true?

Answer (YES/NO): NO